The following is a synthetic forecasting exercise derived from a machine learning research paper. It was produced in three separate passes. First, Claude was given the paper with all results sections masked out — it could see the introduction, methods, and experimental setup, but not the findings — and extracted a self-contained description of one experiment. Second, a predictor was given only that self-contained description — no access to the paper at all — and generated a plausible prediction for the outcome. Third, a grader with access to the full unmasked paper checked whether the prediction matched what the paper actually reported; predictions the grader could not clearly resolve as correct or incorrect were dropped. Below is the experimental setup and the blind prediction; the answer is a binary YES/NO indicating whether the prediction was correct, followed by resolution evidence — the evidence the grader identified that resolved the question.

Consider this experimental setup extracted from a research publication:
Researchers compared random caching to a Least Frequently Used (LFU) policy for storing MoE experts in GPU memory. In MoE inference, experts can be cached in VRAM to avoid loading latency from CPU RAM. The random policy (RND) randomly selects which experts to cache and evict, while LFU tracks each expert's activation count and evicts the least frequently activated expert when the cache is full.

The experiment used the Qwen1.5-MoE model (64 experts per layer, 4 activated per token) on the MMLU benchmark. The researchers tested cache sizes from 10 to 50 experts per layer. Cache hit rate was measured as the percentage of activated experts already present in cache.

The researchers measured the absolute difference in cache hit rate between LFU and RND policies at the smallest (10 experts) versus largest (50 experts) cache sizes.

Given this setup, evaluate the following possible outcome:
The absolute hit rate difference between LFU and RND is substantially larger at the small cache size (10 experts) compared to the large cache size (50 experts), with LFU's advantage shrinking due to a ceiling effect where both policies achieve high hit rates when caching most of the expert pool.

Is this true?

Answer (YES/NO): NO